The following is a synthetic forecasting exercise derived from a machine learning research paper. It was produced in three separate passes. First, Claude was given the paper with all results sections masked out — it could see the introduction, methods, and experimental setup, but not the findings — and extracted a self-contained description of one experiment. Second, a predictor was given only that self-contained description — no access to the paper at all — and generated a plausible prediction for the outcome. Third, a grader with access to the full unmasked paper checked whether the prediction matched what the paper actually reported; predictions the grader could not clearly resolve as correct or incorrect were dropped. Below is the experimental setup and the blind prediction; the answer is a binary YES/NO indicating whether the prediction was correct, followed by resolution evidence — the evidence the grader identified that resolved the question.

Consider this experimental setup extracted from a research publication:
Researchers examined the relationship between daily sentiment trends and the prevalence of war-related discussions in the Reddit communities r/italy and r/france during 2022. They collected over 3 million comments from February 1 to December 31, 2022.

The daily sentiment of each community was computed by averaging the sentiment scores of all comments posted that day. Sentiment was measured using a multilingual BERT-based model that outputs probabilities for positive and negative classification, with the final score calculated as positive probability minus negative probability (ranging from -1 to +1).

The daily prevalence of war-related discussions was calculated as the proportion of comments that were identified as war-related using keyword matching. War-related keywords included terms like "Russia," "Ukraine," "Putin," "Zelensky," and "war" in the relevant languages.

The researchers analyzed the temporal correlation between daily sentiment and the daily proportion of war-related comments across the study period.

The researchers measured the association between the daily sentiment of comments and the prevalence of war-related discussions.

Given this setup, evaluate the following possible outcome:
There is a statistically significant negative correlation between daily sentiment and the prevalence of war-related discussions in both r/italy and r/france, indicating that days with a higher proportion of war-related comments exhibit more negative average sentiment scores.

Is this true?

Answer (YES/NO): YES